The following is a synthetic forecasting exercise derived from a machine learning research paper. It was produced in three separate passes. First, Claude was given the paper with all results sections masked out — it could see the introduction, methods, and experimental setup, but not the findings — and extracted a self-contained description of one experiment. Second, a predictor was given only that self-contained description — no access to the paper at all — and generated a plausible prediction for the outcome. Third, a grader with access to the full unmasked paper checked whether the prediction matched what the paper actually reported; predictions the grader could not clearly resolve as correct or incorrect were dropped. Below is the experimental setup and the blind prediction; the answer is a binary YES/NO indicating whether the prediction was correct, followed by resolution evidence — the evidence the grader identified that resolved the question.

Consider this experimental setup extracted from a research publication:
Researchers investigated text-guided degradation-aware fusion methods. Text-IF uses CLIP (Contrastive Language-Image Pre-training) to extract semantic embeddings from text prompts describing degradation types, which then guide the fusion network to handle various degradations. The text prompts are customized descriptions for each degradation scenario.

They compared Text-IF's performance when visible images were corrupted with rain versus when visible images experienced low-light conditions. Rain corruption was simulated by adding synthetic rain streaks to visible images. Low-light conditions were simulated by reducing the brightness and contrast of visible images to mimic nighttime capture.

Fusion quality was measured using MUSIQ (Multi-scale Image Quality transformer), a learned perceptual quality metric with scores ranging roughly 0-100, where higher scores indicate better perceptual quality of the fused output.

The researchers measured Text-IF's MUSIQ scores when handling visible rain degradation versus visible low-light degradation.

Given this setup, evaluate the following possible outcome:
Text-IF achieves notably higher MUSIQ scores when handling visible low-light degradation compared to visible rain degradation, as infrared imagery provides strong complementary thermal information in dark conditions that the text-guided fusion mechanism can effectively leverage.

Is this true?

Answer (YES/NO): NO